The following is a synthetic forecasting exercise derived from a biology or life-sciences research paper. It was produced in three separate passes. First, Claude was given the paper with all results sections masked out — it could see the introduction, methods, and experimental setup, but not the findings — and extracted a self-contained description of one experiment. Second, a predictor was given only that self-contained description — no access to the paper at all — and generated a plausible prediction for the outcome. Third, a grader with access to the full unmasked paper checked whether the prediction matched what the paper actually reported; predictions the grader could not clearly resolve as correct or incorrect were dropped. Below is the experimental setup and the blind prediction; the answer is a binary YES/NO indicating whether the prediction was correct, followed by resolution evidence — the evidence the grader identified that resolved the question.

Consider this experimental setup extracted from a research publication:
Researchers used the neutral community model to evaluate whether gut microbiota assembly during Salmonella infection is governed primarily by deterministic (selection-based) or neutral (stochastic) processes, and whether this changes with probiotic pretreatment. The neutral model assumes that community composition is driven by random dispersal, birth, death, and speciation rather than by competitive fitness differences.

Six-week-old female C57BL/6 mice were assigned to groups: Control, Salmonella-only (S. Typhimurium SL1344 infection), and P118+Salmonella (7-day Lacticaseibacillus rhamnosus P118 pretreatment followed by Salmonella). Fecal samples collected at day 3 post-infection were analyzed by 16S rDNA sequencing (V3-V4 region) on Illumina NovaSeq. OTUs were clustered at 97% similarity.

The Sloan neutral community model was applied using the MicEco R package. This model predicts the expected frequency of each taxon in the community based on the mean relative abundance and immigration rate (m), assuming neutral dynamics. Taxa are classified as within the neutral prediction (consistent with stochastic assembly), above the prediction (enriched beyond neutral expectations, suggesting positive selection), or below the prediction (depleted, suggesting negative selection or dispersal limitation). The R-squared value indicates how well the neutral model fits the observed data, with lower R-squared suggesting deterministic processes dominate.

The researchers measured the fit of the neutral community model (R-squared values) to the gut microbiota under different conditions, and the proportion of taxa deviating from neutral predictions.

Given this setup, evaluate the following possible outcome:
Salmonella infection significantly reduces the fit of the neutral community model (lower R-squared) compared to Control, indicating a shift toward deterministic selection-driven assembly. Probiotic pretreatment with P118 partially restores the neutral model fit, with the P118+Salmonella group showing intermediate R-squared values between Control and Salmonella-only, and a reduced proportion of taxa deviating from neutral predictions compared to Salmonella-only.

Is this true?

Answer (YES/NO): NO